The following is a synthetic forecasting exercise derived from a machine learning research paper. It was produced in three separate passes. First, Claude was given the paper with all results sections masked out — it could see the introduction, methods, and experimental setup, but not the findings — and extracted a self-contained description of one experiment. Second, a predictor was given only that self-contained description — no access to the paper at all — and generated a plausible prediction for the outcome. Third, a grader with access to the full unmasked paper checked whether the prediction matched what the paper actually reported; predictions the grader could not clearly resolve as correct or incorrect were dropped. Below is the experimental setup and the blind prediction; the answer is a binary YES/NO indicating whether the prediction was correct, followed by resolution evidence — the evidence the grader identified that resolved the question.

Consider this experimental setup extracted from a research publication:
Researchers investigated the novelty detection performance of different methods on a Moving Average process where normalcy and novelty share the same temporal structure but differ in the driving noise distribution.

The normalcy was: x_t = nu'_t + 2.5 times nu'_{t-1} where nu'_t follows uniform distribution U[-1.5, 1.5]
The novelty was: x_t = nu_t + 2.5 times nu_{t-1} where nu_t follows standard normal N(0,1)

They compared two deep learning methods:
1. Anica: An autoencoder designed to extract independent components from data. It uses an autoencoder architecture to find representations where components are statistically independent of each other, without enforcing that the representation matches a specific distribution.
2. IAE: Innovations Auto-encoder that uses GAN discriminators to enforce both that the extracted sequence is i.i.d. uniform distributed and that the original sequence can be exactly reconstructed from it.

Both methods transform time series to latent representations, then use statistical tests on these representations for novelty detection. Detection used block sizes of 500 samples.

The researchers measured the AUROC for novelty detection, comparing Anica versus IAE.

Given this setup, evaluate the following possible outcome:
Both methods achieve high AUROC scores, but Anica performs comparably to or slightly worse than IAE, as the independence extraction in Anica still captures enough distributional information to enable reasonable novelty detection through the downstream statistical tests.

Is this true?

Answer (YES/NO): NO